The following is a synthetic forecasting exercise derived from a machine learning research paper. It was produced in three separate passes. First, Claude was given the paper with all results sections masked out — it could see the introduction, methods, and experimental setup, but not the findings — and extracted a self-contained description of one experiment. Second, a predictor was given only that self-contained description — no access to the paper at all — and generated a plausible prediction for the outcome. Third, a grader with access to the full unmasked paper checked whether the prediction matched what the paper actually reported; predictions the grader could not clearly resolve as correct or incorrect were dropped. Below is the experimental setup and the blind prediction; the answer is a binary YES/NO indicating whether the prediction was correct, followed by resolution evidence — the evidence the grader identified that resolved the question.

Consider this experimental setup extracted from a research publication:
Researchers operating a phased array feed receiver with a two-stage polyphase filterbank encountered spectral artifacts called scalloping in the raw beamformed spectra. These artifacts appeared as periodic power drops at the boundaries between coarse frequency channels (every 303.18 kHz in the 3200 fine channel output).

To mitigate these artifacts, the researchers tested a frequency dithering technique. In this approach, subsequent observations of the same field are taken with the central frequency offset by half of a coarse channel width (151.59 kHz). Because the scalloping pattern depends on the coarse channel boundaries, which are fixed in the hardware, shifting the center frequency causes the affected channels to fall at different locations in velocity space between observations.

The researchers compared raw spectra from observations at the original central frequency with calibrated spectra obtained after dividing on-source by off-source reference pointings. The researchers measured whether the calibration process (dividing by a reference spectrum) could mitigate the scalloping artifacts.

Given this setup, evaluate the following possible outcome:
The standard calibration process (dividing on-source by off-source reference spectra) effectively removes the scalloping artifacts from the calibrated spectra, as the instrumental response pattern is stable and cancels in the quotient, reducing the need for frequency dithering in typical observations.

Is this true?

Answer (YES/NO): NO